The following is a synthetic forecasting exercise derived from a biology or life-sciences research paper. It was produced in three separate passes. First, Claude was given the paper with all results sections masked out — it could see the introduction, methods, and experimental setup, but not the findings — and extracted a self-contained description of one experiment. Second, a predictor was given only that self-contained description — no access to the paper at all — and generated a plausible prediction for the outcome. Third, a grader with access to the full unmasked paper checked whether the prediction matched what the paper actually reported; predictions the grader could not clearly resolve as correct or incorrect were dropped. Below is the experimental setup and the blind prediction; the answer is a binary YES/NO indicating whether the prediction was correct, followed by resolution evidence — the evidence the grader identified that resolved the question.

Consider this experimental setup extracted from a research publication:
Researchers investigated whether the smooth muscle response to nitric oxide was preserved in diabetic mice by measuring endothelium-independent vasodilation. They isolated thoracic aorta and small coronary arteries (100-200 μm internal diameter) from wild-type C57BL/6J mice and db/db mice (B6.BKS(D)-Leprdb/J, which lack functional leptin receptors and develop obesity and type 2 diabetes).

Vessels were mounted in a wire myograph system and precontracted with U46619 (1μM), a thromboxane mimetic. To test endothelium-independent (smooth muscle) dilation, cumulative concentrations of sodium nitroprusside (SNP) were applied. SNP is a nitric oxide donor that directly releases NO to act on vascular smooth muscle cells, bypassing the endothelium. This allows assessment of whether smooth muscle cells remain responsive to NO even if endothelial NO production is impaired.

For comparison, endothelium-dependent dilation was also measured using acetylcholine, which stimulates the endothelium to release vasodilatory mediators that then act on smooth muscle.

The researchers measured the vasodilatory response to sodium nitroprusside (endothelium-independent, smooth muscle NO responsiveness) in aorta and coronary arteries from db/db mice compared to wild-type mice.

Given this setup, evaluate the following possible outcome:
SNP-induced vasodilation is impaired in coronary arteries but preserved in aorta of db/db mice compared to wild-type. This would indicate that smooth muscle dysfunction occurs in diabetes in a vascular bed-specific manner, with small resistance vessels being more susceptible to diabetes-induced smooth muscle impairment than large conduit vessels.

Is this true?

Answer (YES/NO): NO